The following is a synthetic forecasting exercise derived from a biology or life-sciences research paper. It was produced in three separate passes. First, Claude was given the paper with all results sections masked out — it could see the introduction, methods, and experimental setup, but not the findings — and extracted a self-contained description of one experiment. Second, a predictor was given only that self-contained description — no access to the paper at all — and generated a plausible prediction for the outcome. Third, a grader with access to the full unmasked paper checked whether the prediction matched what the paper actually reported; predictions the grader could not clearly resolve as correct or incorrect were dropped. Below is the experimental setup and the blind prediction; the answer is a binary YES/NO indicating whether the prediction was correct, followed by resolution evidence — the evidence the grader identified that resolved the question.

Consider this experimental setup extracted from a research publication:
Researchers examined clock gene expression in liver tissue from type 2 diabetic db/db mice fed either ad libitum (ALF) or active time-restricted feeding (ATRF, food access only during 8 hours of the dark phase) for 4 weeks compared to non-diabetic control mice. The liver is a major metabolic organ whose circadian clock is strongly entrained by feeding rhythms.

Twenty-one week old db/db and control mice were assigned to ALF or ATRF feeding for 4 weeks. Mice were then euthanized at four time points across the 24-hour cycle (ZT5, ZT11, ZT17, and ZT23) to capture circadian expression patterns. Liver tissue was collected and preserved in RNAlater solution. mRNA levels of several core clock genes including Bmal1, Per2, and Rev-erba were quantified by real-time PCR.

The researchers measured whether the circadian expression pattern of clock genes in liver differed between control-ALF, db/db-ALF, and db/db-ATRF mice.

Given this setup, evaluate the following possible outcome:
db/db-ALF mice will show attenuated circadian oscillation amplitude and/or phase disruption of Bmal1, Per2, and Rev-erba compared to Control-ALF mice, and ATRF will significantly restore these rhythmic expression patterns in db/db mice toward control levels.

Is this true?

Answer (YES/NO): YES